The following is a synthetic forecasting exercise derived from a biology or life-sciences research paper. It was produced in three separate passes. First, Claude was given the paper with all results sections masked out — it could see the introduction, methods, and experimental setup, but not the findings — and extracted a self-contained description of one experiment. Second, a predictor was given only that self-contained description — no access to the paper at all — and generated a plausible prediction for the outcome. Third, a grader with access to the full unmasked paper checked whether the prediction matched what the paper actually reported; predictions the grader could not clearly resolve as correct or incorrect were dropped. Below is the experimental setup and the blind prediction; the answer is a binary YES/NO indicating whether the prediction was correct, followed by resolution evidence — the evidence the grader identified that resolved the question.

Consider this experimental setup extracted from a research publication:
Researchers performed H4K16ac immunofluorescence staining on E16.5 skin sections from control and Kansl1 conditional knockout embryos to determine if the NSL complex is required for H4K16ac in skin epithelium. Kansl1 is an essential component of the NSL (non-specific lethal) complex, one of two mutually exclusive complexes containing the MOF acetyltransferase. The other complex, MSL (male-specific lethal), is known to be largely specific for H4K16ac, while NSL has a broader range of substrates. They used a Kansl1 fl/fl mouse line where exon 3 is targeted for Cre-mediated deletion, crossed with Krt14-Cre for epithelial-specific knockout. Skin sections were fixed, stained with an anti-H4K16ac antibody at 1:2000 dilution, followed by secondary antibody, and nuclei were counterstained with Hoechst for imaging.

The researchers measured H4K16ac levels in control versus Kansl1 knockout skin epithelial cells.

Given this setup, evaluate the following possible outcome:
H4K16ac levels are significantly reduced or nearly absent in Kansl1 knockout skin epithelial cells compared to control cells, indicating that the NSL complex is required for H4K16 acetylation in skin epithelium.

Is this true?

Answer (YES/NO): NO